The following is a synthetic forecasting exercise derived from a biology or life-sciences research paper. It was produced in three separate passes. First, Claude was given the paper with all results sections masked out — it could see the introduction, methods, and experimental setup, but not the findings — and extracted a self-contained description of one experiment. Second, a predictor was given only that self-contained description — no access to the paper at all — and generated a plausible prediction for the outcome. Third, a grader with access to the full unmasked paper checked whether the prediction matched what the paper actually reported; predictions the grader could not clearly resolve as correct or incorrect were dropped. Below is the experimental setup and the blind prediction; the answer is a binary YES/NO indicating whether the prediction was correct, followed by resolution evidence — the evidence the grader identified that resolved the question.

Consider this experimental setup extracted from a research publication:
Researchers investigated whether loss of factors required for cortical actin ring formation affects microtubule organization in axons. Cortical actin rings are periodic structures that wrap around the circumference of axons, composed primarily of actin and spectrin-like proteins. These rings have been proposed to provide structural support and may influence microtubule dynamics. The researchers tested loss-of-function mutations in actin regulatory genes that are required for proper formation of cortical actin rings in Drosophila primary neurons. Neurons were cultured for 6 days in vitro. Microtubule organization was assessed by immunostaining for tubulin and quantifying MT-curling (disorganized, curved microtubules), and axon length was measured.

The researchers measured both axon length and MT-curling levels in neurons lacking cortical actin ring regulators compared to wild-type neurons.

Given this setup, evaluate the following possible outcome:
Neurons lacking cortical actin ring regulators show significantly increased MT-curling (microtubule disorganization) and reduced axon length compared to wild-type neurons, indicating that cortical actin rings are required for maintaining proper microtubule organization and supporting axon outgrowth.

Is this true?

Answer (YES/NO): NO